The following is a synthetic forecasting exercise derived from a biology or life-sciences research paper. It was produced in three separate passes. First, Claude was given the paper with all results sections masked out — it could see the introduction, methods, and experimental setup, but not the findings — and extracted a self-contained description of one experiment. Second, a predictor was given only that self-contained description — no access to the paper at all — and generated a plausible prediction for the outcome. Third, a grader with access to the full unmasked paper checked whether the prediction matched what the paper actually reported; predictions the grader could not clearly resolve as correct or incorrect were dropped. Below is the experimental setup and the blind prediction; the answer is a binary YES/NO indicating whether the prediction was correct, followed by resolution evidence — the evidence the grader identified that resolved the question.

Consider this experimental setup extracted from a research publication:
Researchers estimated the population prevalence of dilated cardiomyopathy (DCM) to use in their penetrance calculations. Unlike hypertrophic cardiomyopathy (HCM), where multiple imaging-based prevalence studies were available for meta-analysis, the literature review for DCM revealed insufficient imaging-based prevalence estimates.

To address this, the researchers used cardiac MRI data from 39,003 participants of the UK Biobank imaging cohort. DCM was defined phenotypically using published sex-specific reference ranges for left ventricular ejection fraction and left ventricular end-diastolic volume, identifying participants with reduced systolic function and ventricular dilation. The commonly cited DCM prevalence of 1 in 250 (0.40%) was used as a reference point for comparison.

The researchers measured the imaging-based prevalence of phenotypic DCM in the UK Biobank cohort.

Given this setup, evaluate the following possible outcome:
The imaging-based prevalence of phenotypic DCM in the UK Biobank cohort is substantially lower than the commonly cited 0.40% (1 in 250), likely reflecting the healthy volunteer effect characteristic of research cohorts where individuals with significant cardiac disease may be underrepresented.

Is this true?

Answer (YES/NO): NO